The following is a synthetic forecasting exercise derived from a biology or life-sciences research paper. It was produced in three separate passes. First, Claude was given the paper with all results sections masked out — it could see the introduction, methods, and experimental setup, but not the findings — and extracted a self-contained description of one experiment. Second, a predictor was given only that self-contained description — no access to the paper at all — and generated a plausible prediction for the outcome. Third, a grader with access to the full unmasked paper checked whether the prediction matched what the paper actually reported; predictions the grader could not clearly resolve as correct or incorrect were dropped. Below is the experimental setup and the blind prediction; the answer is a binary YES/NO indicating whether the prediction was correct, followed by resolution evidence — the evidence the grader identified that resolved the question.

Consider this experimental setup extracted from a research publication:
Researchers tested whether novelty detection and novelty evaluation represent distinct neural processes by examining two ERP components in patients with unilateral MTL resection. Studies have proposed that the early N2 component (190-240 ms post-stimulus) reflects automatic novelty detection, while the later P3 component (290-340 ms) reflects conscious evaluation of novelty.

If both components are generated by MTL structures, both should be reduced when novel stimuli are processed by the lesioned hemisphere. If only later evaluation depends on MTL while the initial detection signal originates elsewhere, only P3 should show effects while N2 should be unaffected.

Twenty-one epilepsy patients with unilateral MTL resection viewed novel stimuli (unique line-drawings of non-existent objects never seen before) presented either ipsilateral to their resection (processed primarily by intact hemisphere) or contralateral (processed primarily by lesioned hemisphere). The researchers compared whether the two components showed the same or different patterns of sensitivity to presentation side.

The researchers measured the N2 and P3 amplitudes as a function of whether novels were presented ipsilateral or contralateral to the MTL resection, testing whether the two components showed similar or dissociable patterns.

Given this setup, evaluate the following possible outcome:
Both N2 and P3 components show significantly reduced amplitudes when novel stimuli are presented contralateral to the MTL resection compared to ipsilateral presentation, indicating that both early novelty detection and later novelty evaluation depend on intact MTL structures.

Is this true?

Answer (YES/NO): NO